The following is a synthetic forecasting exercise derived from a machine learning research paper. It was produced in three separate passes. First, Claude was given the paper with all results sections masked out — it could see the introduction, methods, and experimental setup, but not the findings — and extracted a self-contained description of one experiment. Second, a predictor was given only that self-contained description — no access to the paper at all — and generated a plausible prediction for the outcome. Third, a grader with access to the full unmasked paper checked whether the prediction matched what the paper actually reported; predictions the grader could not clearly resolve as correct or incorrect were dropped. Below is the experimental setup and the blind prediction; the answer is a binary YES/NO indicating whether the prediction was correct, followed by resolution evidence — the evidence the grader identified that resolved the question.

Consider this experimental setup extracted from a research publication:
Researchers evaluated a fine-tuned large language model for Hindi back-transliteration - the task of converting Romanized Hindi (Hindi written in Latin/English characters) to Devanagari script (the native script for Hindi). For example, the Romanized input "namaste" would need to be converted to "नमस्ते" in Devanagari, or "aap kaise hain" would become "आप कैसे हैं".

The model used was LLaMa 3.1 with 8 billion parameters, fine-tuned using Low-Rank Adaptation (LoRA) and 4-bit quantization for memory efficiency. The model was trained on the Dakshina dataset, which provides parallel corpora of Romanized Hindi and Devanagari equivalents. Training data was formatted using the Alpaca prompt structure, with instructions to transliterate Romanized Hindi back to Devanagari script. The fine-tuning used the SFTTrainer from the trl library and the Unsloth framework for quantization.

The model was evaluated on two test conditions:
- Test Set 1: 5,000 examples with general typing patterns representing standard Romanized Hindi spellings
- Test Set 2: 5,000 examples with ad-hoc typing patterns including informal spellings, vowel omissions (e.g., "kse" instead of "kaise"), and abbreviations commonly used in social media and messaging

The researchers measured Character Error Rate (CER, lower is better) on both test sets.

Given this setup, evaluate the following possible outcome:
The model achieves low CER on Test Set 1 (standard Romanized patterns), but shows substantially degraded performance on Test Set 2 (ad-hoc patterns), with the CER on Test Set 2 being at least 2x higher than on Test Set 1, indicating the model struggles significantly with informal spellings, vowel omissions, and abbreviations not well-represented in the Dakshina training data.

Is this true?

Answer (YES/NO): NO